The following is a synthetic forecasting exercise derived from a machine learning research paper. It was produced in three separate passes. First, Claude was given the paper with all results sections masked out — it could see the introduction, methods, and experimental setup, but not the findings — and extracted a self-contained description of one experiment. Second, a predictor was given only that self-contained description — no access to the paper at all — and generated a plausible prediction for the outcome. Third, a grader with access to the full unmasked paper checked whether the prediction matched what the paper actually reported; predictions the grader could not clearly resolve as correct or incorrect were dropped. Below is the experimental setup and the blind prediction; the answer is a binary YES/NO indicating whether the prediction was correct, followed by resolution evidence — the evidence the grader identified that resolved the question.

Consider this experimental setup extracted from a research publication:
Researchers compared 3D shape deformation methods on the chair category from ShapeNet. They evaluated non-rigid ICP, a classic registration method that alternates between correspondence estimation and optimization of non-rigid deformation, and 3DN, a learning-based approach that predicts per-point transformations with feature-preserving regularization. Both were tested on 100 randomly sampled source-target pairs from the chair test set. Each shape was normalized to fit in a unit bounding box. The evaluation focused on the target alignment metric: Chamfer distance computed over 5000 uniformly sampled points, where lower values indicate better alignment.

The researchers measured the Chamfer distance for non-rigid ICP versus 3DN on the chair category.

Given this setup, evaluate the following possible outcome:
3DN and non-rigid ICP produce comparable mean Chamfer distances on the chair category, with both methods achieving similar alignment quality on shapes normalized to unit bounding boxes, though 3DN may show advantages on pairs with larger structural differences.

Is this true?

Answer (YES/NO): NO